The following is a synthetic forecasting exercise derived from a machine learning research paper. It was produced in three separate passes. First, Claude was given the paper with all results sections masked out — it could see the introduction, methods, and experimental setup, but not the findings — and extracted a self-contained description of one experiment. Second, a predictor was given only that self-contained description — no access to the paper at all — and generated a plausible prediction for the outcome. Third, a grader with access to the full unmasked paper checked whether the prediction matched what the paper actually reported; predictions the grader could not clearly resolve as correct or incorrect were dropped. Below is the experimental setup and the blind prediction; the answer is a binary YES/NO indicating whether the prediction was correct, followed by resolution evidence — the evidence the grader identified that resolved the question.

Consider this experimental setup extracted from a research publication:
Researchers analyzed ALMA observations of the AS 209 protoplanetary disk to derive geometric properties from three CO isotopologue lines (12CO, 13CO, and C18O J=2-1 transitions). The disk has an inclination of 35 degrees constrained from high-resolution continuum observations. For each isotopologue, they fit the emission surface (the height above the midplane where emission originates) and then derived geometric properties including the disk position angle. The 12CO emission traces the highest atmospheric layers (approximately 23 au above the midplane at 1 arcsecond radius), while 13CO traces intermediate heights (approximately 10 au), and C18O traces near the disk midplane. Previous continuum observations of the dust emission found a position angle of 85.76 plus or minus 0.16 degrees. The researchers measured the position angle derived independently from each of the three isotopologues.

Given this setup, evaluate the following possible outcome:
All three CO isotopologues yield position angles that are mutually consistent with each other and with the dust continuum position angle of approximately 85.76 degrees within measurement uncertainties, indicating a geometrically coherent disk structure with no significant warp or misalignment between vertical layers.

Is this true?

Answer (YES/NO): NO